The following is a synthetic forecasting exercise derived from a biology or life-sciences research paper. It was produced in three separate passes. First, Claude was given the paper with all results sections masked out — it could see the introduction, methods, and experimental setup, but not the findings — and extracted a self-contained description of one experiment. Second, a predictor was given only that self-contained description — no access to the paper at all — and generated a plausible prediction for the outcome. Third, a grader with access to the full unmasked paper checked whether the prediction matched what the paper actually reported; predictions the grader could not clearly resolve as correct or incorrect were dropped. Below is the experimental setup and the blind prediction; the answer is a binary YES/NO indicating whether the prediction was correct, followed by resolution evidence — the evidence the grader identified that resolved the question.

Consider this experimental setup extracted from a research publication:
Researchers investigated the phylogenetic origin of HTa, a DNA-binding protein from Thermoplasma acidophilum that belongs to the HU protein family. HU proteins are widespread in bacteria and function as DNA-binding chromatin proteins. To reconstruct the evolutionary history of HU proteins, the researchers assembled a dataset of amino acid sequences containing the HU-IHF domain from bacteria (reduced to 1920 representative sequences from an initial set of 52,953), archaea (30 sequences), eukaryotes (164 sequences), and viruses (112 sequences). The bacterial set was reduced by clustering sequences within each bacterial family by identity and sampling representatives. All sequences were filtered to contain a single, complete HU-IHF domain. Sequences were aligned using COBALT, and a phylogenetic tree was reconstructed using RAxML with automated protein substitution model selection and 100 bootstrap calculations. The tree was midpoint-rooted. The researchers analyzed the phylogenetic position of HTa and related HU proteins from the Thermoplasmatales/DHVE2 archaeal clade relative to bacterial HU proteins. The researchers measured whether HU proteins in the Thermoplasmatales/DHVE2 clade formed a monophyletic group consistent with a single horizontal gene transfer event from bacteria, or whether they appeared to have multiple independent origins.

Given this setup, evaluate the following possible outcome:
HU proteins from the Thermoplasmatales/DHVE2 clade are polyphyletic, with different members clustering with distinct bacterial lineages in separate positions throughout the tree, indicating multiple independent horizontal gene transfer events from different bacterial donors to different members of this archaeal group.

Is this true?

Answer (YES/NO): NO